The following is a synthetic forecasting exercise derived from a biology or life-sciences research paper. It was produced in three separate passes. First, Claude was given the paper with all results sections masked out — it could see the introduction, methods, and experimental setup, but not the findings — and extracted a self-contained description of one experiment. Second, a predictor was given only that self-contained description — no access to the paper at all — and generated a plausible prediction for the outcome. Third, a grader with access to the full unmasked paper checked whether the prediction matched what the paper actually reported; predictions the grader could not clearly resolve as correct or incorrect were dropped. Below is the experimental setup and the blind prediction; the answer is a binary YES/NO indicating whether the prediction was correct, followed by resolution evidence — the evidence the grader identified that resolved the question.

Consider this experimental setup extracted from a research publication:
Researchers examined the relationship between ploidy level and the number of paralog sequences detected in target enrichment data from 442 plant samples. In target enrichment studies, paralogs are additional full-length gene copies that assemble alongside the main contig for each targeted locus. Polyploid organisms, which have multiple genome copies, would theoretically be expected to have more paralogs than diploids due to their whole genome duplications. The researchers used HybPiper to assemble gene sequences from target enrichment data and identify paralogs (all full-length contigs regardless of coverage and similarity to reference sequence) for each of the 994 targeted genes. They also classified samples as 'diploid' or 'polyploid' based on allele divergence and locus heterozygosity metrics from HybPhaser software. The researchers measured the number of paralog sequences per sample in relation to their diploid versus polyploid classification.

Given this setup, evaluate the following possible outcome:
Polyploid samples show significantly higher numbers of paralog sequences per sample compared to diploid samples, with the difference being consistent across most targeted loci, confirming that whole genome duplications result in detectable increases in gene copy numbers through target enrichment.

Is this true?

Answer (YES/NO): YES